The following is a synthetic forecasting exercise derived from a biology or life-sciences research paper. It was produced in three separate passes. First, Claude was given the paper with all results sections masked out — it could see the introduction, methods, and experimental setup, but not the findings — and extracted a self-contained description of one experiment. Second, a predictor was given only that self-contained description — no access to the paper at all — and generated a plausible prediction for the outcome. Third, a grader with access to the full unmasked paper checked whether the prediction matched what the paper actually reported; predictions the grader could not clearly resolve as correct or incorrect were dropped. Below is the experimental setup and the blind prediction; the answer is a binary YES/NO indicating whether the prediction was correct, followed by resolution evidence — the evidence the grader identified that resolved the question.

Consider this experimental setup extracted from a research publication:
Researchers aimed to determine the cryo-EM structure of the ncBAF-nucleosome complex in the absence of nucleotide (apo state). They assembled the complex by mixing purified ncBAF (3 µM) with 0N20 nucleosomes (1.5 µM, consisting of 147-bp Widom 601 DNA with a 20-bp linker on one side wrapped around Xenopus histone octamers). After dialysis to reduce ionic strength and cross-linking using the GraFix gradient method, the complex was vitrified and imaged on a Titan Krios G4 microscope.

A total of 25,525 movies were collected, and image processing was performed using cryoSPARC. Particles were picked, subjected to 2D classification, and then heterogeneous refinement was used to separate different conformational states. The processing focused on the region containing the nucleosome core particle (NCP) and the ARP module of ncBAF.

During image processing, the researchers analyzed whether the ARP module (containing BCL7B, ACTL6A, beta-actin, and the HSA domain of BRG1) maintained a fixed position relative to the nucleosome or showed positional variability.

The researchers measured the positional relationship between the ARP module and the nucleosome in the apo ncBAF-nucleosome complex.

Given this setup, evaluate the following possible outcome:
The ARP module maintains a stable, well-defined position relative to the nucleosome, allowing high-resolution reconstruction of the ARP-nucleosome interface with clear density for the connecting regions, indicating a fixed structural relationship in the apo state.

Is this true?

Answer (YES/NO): NO